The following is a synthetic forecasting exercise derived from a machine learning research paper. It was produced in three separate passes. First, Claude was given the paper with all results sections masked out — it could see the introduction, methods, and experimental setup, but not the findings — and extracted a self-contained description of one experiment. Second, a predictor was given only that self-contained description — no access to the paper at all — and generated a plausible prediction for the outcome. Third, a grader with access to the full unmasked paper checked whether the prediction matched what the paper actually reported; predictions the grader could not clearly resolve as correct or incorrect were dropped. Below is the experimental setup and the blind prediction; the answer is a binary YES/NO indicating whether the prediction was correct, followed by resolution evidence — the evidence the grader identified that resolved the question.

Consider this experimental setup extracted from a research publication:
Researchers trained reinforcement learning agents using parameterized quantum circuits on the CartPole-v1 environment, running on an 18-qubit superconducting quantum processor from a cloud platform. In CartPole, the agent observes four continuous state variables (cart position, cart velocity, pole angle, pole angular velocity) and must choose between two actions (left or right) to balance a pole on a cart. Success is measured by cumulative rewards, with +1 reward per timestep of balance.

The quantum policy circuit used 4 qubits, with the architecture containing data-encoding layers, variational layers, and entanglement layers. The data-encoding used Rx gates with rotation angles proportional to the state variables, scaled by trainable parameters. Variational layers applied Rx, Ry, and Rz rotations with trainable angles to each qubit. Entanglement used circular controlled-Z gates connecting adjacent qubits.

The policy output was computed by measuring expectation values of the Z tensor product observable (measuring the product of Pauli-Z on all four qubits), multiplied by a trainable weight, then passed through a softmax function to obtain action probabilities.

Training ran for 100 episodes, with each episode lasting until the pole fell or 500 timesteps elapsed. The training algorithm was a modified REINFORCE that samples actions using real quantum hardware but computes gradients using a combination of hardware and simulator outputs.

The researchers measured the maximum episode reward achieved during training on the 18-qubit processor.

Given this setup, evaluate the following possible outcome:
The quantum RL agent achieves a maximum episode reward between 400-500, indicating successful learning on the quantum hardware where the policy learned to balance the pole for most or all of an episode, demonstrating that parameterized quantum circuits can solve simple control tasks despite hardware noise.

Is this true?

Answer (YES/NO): NO